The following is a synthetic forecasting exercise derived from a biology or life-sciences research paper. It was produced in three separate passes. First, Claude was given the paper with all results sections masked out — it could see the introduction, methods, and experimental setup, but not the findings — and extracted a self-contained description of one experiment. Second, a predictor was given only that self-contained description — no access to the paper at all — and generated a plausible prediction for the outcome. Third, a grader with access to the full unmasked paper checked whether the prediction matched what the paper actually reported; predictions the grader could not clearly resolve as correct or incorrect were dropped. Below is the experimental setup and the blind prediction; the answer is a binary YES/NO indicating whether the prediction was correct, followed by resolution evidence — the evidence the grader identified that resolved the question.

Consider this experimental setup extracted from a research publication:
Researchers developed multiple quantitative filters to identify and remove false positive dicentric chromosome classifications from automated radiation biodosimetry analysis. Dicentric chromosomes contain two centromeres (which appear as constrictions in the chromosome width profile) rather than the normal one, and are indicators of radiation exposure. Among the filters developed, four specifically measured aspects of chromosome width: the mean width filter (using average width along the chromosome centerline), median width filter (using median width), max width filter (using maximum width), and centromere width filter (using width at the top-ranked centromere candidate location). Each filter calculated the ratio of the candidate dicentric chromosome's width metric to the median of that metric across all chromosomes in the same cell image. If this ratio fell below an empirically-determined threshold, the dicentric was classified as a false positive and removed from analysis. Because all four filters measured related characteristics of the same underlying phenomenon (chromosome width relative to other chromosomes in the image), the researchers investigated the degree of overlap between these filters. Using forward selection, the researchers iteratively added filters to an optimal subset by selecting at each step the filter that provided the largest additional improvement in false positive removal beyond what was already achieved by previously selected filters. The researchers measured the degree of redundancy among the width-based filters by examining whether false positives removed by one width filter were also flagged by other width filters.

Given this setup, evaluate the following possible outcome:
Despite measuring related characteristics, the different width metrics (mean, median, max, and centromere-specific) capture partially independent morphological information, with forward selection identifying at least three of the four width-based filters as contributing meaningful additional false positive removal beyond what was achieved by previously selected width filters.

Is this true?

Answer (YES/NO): NO